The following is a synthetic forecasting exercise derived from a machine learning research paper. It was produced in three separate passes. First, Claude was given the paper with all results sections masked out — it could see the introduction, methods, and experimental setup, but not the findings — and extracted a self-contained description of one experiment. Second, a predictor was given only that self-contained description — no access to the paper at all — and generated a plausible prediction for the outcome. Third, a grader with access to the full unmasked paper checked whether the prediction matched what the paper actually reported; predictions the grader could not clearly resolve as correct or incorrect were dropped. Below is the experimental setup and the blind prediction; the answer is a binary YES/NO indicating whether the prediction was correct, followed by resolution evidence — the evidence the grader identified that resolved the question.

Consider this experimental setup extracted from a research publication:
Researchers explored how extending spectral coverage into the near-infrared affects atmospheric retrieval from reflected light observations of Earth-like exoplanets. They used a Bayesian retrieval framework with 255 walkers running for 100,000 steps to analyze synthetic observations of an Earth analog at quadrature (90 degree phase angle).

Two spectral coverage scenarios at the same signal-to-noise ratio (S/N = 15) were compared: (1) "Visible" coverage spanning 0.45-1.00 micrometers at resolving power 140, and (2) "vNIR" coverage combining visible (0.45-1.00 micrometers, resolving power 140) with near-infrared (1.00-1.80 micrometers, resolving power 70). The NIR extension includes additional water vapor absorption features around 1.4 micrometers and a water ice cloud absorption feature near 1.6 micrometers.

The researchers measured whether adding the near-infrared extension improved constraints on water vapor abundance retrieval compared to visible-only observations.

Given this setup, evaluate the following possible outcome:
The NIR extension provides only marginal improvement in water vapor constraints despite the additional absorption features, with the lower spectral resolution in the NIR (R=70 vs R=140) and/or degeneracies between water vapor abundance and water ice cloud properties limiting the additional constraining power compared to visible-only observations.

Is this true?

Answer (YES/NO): NO